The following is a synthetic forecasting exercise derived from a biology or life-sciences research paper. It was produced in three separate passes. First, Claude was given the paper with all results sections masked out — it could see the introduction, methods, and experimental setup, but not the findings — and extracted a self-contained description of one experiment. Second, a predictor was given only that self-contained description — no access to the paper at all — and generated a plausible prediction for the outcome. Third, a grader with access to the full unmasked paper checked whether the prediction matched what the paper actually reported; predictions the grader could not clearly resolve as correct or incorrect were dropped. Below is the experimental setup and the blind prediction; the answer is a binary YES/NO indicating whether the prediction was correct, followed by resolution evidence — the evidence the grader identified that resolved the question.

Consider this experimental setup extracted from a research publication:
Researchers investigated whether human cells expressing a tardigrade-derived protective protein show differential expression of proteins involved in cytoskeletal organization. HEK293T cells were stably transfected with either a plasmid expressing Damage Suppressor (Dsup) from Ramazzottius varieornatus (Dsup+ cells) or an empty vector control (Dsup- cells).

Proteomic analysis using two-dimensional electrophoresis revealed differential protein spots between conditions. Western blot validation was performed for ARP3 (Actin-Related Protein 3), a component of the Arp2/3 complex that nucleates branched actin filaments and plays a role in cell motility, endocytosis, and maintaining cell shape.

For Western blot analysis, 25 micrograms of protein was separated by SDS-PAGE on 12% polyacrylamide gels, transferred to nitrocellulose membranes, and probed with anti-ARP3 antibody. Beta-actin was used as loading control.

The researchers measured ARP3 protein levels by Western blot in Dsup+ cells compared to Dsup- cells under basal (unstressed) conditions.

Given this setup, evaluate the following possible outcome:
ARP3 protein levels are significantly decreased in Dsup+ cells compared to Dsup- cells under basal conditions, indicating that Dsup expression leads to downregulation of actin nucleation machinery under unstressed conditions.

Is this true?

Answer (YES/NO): YES